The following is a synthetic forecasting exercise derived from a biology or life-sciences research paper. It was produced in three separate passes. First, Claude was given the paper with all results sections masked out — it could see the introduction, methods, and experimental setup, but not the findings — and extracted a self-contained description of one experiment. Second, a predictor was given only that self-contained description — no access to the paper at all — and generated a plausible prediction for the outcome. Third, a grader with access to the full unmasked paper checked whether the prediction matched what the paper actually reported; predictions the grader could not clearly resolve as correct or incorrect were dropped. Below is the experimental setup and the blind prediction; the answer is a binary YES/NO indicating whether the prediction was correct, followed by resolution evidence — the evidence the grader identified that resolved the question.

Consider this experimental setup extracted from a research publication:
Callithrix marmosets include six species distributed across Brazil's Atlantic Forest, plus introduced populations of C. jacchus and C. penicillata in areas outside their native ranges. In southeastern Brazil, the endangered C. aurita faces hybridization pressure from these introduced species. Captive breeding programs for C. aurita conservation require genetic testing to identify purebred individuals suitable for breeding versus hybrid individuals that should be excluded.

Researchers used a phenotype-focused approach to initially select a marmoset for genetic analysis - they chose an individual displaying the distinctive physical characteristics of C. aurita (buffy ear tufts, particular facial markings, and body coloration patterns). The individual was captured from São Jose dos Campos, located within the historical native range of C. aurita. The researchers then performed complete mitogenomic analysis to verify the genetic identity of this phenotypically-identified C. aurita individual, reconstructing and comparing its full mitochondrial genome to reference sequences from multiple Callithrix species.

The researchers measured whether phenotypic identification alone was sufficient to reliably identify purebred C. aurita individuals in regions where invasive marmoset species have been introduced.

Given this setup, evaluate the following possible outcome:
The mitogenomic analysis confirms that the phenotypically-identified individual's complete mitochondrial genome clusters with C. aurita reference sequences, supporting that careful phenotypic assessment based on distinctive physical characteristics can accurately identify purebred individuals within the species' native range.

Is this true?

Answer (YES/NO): NO